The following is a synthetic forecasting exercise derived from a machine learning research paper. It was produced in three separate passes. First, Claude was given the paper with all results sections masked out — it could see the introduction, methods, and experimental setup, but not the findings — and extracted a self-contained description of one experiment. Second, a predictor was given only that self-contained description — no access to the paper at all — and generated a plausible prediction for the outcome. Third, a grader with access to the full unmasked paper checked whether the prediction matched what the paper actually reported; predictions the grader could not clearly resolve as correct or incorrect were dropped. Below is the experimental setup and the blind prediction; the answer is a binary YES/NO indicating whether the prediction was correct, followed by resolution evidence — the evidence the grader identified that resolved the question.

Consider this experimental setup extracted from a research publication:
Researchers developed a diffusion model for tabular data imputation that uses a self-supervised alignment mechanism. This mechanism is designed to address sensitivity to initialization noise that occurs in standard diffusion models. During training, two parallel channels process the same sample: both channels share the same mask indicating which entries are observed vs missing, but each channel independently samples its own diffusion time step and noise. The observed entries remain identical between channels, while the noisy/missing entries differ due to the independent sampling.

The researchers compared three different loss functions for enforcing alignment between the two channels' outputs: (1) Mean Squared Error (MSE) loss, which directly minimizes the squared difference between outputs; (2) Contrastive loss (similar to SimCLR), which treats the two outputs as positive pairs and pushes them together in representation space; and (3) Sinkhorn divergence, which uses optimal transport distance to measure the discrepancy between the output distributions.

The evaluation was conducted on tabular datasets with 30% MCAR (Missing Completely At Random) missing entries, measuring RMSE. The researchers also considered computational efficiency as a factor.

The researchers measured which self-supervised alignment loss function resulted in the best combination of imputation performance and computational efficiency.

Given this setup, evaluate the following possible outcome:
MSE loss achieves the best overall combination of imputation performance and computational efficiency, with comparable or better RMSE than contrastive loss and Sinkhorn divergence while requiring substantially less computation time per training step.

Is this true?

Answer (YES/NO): YES